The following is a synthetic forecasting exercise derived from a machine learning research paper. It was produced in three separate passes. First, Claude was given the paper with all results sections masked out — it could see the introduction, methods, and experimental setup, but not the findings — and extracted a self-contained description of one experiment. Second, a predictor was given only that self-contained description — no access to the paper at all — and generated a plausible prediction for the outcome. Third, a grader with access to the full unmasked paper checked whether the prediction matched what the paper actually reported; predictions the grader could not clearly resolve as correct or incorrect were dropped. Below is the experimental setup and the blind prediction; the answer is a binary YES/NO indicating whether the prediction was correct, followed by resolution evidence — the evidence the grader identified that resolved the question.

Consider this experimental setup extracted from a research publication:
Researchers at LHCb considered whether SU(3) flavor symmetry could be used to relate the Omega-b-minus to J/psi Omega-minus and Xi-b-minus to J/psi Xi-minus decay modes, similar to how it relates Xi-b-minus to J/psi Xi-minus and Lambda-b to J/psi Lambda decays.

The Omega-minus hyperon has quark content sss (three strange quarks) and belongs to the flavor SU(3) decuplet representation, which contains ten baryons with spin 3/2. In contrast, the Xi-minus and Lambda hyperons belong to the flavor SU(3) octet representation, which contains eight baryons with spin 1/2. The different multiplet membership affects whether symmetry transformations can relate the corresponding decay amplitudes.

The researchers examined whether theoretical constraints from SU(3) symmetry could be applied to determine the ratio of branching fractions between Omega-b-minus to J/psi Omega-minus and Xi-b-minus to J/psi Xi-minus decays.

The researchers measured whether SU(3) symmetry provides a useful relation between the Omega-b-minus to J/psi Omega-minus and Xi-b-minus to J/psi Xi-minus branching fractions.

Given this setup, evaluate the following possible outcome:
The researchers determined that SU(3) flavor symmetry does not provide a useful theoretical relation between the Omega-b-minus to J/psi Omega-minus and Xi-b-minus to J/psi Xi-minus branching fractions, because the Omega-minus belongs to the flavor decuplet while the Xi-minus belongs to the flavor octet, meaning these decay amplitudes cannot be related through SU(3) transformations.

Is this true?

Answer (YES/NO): YES